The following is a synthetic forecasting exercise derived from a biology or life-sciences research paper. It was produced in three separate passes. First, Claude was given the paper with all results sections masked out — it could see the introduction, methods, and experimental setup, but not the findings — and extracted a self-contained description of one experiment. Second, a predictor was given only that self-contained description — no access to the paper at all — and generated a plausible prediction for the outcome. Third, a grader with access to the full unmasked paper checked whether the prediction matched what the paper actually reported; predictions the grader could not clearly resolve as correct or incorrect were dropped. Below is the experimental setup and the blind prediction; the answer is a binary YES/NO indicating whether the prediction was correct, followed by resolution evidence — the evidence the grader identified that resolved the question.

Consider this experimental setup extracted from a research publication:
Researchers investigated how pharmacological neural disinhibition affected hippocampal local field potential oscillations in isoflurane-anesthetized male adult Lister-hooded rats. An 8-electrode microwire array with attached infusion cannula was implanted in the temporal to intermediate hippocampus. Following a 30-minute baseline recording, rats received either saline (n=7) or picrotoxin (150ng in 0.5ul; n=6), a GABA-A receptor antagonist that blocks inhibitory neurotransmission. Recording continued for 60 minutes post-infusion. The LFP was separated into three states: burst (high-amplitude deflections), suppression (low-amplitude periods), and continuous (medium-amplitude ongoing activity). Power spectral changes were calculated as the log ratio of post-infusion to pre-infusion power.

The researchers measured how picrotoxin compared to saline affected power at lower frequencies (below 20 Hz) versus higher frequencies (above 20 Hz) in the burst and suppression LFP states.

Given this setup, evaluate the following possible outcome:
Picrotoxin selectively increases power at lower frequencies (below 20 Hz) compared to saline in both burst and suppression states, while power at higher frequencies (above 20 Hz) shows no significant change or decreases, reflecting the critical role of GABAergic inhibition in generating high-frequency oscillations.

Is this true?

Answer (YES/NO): YES